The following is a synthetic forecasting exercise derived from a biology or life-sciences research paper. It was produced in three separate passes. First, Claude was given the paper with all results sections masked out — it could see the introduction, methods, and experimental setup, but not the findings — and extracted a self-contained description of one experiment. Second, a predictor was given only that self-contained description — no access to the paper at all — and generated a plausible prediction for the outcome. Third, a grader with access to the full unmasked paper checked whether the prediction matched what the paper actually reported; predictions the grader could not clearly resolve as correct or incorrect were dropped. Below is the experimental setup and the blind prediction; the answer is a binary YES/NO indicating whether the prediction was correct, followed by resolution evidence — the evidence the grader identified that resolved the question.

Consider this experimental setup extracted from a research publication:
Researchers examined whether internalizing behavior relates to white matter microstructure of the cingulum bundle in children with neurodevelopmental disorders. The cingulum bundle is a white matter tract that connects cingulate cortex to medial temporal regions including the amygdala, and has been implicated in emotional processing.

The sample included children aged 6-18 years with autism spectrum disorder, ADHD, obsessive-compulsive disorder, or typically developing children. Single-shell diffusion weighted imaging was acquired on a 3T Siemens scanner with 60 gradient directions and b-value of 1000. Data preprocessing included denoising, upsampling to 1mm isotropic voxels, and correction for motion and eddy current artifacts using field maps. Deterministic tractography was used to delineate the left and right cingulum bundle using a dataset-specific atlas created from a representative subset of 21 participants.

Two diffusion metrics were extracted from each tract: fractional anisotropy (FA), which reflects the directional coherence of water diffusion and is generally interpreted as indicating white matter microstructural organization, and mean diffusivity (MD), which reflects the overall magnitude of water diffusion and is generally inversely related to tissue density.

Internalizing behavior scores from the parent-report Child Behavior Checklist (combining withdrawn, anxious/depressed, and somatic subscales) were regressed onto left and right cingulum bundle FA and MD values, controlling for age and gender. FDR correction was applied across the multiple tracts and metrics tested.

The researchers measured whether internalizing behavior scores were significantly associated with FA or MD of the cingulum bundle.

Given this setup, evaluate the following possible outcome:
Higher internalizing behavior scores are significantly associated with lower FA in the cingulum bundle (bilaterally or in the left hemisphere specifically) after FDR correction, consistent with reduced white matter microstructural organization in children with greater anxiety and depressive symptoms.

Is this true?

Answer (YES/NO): NO